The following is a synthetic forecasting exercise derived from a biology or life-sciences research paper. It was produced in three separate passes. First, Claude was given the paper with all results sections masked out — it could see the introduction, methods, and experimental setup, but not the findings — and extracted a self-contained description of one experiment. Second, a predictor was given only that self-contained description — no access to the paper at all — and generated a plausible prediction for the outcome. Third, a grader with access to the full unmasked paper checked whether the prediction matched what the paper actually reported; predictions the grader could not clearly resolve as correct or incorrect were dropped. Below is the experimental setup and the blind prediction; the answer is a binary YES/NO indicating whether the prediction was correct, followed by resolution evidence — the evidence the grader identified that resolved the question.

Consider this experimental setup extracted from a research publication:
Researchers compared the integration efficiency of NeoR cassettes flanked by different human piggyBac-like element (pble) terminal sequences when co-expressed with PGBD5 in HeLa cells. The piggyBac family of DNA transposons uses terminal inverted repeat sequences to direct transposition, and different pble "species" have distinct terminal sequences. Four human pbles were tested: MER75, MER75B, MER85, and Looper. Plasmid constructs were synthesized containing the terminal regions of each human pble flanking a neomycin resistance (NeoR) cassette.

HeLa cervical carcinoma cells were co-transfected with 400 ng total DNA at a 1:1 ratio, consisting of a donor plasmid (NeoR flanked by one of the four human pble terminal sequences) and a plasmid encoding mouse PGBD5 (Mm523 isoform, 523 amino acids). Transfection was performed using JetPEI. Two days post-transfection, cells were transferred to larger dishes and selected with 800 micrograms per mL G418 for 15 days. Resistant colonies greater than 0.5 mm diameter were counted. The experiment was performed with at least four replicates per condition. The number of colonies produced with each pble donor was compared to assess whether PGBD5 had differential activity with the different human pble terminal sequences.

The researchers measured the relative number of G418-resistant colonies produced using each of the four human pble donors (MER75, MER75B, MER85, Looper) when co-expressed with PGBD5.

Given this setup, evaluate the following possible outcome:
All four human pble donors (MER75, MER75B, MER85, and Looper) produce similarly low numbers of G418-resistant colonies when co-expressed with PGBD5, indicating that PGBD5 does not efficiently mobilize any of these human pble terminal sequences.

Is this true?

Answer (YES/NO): NO